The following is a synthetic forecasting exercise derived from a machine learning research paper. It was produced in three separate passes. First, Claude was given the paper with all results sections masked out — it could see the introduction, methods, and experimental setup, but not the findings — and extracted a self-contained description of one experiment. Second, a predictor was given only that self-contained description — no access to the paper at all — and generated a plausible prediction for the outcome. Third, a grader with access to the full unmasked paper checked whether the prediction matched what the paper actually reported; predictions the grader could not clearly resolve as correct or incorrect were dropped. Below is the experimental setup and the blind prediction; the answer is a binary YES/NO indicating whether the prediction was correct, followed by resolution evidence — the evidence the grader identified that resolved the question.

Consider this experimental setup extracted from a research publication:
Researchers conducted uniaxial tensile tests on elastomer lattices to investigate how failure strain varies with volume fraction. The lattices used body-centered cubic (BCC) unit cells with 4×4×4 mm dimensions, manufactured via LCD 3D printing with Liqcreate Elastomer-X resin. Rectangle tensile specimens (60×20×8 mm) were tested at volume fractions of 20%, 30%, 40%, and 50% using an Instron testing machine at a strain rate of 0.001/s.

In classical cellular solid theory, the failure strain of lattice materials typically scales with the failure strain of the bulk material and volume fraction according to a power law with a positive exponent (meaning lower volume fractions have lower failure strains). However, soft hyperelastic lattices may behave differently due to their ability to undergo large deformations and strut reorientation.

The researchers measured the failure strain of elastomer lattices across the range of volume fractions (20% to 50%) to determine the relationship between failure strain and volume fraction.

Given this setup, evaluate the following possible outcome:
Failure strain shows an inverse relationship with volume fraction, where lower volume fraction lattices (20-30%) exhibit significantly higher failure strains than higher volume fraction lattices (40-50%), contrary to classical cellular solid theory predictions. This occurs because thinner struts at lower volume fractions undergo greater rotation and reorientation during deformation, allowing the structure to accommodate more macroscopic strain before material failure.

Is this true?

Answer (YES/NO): YES